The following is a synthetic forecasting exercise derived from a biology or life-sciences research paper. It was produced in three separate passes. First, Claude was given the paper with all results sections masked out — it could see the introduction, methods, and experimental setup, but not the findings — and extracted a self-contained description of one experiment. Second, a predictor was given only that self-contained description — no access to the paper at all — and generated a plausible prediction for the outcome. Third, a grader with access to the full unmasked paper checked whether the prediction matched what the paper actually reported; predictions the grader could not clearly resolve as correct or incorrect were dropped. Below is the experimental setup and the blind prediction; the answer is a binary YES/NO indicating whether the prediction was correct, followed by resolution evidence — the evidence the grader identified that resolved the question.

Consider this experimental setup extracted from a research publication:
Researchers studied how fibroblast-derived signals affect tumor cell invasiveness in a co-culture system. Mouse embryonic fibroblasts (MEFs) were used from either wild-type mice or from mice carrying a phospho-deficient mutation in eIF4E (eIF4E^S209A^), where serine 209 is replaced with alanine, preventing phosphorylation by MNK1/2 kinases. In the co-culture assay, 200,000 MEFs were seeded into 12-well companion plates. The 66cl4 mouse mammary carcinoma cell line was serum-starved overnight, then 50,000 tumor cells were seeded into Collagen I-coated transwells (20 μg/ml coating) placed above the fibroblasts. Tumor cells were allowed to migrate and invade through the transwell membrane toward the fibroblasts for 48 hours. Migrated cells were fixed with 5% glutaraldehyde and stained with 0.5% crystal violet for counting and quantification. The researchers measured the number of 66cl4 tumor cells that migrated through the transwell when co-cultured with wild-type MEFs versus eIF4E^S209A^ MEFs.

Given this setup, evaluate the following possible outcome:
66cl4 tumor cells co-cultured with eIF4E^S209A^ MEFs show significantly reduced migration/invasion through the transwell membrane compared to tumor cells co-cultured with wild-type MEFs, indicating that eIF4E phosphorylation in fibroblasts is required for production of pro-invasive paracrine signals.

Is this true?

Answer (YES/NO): YES